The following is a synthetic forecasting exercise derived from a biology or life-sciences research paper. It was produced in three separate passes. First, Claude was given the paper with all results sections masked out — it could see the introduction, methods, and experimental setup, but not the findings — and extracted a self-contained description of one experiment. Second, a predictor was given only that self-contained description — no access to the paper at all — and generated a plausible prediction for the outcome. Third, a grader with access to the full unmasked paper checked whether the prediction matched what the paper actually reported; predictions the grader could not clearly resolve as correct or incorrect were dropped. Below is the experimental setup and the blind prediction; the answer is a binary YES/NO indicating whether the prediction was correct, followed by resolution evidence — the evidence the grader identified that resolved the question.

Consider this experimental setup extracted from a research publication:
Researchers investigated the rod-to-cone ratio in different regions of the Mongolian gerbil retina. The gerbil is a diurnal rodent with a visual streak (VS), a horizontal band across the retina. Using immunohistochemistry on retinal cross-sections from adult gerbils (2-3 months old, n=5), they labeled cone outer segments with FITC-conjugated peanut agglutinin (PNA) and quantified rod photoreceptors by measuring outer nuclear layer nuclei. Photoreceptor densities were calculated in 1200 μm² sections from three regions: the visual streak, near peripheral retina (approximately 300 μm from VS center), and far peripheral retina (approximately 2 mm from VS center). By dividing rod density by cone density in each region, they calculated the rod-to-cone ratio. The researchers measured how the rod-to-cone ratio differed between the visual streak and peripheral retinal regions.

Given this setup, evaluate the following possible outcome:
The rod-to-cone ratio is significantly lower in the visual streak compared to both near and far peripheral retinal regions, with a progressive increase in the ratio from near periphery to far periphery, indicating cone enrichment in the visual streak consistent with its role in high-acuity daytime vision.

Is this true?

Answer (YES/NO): YES